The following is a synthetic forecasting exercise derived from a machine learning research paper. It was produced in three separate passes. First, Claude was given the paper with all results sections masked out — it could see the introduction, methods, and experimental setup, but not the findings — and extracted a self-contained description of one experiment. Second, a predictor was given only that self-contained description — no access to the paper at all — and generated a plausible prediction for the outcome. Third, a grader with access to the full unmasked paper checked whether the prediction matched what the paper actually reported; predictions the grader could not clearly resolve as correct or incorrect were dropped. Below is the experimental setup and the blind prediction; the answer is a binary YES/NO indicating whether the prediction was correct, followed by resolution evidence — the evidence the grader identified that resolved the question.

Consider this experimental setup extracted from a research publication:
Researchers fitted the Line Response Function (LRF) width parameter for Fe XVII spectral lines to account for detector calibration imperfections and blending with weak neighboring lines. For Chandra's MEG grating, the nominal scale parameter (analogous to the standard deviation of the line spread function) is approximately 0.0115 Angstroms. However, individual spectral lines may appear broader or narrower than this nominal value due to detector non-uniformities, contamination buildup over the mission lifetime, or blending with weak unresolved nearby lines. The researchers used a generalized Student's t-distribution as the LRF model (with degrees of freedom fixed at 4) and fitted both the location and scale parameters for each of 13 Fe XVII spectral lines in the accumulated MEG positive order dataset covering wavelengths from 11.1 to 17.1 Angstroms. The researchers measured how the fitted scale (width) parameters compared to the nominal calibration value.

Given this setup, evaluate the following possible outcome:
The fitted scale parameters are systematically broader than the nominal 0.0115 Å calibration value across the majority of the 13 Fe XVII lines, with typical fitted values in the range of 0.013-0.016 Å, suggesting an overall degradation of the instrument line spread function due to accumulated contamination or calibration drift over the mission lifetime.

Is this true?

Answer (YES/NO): NO